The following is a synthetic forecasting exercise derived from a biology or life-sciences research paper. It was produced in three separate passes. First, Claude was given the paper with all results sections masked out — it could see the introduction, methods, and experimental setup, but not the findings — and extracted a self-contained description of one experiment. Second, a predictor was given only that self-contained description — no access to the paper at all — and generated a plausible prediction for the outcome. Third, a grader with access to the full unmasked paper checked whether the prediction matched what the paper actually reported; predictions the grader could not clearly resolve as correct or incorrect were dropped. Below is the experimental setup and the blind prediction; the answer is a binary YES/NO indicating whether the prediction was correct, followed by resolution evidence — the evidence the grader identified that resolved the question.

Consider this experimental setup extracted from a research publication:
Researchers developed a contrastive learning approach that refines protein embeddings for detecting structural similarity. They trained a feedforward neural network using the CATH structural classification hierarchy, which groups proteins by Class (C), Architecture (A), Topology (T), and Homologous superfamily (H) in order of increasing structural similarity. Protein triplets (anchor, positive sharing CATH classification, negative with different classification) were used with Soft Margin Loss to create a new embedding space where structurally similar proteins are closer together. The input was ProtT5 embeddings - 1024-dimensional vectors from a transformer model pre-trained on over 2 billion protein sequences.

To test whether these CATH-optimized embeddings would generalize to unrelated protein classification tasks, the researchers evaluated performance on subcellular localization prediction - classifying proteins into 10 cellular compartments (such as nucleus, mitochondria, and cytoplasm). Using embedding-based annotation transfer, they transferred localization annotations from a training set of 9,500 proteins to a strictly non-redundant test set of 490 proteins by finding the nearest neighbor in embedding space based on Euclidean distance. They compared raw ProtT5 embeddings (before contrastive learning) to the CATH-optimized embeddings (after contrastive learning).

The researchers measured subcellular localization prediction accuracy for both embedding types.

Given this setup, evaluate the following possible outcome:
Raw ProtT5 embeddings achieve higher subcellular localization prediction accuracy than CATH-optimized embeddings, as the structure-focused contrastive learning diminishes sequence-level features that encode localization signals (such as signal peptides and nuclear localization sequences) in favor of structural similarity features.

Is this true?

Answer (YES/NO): NO